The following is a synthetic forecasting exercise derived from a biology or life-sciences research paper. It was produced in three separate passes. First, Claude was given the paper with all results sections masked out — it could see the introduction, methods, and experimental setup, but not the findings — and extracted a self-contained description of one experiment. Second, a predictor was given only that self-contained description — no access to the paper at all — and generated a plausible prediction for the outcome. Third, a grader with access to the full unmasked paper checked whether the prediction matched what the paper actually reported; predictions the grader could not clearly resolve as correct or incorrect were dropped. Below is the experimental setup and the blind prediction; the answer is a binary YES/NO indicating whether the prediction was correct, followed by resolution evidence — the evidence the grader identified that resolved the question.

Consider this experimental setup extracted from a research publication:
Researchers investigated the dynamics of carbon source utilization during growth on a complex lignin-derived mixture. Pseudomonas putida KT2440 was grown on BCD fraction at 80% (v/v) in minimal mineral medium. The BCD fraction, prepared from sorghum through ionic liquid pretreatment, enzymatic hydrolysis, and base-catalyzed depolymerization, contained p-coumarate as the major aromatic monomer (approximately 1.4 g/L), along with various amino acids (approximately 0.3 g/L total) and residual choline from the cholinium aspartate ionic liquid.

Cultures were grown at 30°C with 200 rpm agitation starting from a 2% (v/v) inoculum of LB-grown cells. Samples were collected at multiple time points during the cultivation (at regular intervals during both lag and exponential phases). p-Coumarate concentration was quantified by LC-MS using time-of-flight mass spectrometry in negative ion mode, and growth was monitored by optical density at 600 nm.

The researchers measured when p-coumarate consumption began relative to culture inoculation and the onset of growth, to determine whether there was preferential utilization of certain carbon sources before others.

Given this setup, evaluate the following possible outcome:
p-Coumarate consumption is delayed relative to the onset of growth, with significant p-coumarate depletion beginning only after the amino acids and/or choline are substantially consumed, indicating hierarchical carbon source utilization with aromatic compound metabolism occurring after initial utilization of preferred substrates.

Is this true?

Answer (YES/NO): NO